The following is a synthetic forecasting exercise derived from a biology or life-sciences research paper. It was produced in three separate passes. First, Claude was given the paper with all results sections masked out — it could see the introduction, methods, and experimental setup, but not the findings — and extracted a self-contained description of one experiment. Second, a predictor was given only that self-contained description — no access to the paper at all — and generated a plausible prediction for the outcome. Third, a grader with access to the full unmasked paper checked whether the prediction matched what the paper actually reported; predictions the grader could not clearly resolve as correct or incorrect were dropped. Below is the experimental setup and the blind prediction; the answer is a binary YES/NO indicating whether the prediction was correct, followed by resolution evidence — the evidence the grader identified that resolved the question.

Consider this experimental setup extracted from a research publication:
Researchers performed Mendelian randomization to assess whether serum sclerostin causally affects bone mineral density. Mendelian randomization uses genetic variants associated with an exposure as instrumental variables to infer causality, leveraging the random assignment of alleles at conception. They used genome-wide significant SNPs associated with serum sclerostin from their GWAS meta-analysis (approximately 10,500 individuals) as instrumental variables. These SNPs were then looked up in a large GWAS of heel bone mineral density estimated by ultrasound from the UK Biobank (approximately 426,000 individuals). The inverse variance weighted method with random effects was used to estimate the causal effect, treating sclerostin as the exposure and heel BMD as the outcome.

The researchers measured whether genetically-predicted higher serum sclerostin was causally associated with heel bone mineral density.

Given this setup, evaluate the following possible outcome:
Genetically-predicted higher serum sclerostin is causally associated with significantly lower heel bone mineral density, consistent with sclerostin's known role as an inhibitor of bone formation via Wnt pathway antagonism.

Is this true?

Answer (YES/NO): YES